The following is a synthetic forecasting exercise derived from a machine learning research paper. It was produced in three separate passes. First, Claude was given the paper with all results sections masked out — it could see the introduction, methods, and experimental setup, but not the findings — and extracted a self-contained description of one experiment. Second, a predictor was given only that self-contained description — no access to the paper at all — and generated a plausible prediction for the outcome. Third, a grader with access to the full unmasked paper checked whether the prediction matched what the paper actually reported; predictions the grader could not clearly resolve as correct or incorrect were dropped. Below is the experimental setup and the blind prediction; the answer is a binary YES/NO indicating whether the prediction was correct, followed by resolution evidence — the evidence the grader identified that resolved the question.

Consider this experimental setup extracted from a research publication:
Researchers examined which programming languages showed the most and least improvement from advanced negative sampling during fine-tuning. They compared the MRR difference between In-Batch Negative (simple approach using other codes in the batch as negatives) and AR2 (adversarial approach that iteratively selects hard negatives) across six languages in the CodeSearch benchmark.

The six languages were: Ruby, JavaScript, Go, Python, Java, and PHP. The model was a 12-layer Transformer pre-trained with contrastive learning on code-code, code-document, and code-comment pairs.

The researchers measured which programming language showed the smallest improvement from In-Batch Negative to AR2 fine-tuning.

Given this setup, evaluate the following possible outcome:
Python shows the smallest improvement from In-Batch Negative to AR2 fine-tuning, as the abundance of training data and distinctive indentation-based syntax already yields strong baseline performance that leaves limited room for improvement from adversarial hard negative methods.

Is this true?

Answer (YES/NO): NO